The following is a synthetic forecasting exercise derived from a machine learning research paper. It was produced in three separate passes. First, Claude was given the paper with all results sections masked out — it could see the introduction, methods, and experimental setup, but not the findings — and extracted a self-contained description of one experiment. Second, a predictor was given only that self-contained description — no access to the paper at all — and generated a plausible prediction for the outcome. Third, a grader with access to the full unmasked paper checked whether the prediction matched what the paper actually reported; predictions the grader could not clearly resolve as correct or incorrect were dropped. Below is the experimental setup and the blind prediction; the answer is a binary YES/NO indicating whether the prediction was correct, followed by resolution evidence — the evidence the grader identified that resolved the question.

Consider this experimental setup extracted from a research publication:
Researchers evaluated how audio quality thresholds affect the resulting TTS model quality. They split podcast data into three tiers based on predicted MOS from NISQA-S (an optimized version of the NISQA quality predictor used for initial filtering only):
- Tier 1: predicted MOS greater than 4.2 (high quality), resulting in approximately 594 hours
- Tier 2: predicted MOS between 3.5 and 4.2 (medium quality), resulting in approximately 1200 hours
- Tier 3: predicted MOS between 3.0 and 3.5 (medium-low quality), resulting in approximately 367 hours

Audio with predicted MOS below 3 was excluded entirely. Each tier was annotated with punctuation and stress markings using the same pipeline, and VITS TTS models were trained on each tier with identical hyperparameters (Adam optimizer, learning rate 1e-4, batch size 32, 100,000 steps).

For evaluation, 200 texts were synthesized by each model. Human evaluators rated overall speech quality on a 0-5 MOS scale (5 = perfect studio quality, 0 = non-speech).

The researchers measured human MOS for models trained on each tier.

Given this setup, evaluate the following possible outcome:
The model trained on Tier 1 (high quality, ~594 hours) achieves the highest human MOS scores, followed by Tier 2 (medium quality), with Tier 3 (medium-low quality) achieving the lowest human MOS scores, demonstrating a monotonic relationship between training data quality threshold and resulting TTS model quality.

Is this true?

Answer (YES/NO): YES